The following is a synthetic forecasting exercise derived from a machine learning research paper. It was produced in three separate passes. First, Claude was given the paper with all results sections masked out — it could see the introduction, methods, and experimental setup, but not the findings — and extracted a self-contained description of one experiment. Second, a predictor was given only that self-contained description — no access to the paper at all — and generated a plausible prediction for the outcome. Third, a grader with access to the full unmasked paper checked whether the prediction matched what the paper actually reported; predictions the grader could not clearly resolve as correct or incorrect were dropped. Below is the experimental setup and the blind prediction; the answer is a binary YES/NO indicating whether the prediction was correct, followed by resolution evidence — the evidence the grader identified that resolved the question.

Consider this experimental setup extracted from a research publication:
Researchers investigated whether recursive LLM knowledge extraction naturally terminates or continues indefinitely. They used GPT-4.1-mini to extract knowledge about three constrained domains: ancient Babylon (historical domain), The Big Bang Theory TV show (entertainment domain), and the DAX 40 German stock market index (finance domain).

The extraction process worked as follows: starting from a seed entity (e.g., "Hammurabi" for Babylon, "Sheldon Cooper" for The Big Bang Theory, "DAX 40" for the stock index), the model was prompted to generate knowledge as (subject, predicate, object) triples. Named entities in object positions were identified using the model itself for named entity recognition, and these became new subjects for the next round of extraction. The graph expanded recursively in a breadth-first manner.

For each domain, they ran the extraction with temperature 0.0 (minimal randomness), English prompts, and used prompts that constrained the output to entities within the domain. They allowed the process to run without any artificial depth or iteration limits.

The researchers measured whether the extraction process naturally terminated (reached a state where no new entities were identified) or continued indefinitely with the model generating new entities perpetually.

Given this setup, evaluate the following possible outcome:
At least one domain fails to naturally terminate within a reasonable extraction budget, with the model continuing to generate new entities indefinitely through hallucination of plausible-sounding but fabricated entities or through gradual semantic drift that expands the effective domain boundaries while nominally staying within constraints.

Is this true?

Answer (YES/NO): NO